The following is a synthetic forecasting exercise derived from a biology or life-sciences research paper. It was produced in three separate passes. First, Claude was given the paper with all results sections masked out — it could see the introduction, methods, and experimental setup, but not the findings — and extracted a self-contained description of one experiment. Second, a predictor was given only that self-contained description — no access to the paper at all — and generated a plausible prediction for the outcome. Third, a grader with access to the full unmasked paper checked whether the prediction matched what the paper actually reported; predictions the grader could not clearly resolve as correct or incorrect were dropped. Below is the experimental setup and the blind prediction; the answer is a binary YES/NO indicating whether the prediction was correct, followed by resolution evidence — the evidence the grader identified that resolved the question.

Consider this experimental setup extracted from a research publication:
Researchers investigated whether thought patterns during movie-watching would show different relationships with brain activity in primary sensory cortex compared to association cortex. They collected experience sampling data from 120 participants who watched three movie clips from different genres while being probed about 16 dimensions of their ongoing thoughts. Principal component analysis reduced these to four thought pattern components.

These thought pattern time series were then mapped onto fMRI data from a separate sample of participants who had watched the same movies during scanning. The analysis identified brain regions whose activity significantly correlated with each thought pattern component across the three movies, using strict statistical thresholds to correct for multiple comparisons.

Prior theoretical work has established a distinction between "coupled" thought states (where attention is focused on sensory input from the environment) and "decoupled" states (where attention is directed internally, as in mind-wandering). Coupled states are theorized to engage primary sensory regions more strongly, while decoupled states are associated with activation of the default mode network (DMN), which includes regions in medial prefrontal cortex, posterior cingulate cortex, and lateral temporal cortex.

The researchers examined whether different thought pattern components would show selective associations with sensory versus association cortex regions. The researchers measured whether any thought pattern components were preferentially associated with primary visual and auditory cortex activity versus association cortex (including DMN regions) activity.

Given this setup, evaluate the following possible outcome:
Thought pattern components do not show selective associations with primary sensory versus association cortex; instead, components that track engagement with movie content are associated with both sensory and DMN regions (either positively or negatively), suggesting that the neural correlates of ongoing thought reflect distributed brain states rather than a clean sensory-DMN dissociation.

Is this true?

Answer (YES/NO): NO